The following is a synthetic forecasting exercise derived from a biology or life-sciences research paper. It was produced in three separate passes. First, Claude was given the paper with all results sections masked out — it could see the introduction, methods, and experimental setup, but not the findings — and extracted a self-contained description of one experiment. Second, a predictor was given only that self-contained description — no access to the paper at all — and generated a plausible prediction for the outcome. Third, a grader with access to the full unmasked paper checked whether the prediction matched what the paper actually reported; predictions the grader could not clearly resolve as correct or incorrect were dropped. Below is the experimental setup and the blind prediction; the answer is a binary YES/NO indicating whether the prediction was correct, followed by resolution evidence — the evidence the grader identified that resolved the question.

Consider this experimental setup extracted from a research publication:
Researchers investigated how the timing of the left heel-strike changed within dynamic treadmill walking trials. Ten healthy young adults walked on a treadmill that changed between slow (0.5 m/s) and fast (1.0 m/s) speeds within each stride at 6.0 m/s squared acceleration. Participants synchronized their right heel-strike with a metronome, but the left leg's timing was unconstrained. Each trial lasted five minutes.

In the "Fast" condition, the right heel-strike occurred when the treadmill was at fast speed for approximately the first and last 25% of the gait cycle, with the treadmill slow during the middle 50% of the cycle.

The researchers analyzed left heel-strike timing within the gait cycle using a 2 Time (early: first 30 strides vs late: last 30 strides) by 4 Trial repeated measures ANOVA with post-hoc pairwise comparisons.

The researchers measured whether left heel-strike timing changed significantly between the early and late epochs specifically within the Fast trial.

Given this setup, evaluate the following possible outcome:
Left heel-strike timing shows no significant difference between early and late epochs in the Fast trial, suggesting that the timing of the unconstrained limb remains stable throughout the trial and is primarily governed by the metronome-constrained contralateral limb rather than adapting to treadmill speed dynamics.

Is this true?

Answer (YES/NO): NO